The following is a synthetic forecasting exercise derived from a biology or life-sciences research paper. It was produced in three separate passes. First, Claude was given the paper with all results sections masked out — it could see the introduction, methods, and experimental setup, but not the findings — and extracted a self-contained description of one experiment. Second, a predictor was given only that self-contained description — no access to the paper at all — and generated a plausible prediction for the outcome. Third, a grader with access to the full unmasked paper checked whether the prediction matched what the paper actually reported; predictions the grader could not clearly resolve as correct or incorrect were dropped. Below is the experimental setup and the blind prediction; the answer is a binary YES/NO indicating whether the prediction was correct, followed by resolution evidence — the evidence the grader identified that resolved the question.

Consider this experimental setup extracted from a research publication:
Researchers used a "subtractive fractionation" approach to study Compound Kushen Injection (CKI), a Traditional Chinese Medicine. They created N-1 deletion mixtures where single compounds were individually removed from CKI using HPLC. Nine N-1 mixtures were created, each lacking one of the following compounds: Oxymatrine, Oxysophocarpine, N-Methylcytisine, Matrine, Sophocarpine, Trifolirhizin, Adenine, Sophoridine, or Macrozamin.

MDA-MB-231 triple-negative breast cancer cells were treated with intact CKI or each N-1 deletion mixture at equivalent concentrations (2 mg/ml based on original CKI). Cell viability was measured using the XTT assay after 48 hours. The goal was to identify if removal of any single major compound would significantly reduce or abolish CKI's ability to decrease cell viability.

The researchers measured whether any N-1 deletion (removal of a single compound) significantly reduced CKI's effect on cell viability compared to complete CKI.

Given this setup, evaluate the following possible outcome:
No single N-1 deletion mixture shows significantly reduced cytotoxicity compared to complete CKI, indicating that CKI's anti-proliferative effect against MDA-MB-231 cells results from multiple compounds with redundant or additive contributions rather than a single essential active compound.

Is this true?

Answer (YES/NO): YES